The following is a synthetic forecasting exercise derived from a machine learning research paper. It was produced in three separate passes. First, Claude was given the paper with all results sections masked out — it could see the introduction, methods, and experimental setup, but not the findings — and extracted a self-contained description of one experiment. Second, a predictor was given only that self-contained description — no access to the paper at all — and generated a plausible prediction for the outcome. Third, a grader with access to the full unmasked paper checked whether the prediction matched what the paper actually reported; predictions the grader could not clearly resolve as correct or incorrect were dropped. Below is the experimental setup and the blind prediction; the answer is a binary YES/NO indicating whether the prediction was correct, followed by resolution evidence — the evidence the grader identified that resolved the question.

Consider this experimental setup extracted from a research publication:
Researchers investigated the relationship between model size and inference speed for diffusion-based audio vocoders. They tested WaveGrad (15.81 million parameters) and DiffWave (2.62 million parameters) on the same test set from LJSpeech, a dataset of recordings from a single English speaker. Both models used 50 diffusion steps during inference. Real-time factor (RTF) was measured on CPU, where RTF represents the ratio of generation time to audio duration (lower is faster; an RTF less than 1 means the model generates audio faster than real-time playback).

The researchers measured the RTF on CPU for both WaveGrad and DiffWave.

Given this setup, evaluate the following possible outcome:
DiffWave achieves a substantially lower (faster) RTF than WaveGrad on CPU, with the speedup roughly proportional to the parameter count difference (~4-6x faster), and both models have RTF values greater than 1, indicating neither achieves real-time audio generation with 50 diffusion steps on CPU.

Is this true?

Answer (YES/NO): NO